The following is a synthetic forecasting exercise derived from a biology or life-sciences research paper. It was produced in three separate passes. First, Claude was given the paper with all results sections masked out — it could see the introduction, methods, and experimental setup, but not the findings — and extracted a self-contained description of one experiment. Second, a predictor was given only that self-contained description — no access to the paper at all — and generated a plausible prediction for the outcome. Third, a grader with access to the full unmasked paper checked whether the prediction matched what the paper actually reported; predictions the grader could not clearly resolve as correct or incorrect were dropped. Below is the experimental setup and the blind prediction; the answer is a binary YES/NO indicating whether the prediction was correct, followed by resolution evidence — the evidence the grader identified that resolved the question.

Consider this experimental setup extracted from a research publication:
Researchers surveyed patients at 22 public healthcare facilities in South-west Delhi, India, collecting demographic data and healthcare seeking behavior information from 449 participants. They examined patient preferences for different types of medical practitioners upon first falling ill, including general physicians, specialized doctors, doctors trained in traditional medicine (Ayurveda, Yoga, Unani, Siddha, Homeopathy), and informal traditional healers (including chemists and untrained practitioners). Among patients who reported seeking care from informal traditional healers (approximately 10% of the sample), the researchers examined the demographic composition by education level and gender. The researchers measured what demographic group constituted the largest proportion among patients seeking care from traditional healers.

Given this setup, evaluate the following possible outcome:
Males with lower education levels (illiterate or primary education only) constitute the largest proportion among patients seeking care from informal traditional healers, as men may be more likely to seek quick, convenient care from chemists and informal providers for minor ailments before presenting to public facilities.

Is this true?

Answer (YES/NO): NO